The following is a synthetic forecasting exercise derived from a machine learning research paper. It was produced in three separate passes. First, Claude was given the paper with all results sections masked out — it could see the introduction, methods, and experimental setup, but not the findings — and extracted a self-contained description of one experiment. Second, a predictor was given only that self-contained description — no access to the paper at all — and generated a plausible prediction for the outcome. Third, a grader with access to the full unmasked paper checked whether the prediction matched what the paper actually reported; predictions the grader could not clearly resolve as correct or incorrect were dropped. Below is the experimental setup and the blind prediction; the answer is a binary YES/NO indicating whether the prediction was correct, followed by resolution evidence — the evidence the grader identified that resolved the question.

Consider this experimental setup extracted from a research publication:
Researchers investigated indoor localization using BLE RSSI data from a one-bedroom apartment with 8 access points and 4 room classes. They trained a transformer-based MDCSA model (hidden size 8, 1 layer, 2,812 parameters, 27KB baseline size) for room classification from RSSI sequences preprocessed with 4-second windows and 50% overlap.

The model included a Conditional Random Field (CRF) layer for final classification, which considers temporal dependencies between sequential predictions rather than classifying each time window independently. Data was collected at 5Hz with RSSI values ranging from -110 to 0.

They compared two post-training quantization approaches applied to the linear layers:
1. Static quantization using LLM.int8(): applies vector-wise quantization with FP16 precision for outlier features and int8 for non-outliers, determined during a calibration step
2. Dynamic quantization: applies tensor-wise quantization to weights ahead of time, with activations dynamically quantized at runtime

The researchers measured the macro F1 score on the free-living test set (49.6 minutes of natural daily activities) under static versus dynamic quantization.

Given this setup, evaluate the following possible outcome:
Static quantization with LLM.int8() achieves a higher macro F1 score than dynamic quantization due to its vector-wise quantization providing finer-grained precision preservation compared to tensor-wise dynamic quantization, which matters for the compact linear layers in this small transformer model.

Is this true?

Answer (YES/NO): NO